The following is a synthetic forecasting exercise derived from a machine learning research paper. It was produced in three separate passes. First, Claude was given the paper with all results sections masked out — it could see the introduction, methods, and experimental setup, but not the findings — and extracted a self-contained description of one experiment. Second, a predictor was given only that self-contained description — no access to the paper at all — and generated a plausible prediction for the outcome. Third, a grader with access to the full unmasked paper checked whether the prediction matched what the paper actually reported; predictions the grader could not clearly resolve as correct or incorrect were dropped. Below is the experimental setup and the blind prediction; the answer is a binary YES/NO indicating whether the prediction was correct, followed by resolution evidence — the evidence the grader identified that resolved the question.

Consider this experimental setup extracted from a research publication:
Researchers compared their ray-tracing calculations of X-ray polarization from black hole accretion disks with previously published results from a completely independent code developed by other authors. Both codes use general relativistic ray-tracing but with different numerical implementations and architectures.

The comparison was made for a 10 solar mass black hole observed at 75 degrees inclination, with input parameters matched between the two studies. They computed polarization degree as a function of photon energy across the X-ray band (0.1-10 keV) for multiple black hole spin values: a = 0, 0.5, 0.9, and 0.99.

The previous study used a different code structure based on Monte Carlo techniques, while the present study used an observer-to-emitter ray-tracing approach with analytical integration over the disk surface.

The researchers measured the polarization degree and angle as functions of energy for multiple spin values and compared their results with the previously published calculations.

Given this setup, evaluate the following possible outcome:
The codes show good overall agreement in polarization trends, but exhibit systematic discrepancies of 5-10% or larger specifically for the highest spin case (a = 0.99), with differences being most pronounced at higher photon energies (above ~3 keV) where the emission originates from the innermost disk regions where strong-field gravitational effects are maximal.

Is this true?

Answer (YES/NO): NO